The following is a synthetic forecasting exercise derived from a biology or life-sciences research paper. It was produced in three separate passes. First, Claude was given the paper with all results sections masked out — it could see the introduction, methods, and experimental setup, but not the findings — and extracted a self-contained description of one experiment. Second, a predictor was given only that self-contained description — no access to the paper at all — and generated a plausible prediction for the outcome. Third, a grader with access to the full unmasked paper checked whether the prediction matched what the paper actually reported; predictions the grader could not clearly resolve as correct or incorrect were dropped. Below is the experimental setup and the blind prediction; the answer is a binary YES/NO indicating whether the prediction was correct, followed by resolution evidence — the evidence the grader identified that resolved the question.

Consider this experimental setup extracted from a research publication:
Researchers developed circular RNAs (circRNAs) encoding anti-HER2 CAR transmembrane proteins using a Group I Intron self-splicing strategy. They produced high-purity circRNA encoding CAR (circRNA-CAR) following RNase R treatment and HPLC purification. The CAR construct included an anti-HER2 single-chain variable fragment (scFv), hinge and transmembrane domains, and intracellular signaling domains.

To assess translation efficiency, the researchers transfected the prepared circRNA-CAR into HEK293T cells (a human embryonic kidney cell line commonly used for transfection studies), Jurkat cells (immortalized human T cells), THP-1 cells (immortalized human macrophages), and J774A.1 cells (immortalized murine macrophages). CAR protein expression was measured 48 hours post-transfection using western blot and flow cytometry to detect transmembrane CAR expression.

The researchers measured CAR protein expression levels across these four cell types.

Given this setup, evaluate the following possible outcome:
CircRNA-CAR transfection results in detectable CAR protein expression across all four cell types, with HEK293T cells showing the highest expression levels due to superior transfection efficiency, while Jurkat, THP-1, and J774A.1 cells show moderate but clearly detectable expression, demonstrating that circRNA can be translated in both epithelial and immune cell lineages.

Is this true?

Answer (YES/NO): NO